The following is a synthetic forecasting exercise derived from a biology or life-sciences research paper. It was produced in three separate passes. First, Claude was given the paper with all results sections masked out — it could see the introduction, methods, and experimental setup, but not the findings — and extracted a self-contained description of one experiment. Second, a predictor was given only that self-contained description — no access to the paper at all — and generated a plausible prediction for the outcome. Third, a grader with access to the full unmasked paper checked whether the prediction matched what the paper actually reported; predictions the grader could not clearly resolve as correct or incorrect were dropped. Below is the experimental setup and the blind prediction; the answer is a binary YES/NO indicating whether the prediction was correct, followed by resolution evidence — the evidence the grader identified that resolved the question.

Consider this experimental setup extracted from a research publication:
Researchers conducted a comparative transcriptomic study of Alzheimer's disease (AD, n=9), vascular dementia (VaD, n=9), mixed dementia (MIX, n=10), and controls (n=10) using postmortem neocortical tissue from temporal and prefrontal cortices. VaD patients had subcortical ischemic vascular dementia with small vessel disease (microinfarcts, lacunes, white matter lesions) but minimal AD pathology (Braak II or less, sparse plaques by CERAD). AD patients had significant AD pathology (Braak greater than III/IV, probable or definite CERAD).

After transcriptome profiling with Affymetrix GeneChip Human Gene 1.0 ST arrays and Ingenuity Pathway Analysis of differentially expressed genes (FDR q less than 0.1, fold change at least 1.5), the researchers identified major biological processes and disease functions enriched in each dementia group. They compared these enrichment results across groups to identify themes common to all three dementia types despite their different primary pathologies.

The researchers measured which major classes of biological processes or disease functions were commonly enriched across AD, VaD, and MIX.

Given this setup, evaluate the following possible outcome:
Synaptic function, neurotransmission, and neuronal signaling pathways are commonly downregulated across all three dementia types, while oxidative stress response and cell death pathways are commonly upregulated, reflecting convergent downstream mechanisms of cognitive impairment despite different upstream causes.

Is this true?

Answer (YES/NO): NO